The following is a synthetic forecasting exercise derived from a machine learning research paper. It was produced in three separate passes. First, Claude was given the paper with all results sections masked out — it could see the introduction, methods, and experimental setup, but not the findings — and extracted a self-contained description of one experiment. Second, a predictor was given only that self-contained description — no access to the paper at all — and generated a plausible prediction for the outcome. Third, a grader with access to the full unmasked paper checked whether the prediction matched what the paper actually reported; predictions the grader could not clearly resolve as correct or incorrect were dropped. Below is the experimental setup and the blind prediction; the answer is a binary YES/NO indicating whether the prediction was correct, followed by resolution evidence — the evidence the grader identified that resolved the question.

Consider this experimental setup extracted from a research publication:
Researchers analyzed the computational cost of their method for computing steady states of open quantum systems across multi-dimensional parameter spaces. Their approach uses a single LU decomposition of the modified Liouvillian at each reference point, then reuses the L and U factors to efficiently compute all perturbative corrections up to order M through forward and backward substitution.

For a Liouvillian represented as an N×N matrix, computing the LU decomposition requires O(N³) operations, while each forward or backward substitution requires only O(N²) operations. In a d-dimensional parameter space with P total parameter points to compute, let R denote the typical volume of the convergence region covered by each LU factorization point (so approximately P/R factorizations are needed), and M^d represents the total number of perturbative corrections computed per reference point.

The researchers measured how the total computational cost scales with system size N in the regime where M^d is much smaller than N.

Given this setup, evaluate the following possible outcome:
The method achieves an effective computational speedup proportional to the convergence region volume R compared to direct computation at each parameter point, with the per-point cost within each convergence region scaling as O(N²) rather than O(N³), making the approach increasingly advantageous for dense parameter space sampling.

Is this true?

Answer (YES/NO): NO